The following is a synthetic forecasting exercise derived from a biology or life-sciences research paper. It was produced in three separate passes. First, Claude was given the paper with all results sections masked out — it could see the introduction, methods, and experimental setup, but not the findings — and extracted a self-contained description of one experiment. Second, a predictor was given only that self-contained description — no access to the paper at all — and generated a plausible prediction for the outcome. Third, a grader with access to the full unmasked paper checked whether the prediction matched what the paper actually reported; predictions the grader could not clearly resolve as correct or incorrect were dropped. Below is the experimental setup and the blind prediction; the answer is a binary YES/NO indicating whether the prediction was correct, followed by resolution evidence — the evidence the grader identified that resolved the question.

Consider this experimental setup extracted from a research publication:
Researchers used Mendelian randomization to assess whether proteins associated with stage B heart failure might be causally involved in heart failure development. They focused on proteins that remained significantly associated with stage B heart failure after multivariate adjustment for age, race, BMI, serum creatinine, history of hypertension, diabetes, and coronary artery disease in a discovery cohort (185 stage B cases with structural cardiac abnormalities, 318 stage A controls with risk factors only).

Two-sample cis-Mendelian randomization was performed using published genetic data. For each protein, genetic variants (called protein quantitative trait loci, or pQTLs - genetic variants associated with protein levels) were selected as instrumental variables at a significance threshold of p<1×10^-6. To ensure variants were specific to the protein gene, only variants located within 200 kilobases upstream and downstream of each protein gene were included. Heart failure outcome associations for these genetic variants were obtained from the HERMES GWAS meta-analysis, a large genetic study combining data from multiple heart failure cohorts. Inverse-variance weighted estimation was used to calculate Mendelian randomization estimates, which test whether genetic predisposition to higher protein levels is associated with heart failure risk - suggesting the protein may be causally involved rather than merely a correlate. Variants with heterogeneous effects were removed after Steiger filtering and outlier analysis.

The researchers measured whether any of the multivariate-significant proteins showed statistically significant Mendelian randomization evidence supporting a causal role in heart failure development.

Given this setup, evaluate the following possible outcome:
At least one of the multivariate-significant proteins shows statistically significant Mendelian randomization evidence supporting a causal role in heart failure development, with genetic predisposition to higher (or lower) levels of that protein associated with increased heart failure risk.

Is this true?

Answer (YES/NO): YES